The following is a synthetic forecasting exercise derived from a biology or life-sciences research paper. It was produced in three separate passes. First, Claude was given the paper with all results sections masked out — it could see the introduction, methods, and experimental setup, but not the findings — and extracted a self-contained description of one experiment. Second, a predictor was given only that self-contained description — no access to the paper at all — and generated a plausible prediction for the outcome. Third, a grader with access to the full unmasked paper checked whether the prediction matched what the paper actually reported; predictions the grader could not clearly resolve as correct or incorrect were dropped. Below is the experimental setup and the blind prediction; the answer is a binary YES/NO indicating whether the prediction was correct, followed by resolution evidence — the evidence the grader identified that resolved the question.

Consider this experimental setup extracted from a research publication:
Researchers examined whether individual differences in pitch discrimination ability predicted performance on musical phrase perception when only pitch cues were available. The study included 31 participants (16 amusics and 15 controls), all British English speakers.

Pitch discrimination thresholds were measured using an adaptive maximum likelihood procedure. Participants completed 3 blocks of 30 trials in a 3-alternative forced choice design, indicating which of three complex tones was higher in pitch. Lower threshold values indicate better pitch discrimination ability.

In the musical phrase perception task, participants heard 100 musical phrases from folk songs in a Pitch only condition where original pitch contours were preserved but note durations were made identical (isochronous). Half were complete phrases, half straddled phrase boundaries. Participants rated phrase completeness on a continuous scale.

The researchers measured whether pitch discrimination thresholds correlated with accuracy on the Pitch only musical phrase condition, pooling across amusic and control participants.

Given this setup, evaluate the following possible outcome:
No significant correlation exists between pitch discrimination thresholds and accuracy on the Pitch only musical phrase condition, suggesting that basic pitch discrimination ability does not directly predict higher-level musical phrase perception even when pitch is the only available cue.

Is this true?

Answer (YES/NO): NO